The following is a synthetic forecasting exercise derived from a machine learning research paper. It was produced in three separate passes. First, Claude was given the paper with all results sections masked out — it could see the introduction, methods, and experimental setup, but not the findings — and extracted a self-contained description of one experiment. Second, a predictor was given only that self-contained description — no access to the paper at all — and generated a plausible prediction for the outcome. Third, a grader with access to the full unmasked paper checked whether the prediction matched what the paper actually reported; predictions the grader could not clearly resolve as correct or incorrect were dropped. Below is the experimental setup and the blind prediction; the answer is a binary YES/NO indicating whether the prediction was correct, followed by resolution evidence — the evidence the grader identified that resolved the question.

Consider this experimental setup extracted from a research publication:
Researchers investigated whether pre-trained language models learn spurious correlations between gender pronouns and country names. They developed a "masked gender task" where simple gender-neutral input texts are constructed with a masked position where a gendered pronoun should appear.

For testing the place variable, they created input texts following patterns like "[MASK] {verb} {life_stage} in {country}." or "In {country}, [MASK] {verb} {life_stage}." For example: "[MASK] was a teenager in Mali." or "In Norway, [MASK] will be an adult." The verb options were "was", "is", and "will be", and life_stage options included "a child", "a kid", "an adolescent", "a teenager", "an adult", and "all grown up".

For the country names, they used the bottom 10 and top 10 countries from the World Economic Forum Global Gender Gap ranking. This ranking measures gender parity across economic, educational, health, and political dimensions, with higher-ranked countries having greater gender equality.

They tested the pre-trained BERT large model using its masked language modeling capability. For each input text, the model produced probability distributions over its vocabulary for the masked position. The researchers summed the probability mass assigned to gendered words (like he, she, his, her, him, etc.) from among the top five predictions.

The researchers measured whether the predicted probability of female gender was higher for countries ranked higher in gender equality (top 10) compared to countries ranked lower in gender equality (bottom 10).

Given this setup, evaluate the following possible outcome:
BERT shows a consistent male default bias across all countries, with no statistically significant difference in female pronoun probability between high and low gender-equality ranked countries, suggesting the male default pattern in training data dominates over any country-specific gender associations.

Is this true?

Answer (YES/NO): NO